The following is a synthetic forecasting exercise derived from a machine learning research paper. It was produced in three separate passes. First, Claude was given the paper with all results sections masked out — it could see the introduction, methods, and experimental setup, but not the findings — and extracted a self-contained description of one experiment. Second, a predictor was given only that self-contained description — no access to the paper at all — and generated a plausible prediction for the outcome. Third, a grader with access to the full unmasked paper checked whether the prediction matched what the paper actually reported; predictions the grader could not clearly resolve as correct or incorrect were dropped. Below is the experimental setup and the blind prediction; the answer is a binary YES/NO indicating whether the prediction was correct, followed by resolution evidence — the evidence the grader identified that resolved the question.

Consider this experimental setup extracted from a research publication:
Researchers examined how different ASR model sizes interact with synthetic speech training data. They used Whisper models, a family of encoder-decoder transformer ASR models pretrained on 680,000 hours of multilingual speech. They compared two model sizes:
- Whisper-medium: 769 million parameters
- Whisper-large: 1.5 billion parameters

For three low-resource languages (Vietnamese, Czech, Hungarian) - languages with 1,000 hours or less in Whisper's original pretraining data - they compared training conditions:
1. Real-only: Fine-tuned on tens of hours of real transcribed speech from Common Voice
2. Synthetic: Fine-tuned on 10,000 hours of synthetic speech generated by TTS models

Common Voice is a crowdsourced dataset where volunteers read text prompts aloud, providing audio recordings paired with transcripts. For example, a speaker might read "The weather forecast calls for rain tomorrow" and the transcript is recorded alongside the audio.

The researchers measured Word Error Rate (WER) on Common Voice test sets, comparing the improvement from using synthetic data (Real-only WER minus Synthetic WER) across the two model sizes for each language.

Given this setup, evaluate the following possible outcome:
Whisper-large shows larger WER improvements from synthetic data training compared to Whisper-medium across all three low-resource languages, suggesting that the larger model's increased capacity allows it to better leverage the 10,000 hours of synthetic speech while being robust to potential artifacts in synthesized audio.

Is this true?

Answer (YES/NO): NO